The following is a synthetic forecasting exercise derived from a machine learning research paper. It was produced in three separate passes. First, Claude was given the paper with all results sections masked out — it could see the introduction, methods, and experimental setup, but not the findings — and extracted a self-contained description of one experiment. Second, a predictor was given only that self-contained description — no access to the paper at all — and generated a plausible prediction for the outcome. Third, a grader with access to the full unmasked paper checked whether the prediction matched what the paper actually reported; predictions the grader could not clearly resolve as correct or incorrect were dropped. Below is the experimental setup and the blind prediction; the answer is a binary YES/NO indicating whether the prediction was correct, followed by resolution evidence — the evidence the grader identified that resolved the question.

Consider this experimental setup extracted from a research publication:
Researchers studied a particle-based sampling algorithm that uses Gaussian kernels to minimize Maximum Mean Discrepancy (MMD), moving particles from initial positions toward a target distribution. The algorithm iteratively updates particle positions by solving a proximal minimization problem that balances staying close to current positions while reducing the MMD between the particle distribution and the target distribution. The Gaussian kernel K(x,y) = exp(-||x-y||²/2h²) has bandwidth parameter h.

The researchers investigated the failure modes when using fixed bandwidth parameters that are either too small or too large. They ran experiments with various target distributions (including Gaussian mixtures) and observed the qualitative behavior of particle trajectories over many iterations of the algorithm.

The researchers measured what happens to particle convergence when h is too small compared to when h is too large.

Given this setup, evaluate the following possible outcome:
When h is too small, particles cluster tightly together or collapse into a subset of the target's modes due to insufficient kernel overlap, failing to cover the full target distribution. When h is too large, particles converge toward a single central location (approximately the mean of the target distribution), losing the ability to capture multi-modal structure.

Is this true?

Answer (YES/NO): NO